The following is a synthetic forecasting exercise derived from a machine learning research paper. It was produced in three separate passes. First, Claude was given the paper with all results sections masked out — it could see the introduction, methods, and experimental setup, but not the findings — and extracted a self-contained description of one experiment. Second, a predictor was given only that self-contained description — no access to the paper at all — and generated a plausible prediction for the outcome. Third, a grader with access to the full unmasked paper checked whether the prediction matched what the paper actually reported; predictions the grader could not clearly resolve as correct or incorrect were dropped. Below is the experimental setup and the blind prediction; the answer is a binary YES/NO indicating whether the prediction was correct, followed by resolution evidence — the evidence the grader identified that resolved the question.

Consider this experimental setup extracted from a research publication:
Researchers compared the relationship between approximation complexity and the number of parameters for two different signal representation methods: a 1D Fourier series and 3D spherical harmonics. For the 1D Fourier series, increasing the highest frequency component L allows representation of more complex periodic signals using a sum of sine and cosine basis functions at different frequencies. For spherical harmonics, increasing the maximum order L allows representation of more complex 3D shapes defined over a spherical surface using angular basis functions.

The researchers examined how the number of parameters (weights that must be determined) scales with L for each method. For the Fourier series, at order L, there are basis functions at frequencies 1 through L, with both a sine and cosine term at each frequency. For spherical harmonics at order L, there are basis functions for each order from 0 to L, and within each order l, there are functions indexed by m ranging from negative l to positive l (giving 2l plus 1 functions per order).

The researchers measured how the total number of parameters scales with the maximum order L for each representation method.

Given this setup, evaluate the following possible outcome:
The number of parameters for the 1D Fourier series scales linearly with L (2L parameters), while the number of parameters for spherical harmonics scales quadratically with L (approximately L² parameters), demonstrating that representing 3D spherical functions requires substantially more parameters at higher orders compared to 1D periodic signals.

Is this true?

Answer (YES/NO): YES